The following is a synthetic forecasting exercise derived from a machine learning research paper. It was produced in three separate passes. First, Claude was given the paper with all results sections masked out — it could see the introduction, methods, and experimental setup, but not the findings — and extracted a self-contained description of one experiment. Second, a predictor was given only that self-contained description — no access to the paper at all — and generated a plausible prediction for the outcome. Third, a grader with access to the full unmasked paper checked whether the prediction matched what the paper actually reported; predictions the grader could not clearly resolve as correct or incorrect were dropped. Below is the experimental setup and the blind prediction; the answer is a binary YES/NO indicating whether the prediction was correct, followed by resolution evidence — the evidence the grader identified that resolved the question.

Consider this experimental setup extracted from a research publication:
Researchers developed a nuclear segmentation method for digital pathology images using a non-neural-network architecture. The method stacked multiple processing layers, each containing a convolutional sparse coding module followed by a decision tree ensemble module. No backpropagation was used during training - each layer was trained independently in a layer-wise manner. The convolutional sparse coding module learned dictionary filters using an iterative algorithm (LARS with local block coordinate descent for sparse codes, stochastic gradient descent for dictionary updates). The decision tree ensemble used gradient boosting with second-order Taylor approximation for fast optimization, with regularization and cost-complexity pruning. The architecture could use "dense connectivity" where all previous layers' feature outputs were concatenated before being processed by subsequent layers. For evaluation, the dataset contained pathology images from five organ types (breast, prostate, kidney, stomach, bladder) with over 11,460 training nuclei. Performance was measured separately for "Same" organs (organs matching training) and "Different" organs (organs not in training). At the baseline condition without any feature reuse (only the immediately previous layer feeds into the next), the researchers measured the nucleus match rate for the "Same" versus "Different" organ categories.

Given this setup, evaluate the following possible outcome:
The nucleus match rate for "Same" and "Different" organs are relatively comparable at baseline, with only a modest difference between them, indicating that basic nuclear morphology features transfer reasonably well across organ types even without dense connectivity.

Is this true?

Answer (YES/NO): NO